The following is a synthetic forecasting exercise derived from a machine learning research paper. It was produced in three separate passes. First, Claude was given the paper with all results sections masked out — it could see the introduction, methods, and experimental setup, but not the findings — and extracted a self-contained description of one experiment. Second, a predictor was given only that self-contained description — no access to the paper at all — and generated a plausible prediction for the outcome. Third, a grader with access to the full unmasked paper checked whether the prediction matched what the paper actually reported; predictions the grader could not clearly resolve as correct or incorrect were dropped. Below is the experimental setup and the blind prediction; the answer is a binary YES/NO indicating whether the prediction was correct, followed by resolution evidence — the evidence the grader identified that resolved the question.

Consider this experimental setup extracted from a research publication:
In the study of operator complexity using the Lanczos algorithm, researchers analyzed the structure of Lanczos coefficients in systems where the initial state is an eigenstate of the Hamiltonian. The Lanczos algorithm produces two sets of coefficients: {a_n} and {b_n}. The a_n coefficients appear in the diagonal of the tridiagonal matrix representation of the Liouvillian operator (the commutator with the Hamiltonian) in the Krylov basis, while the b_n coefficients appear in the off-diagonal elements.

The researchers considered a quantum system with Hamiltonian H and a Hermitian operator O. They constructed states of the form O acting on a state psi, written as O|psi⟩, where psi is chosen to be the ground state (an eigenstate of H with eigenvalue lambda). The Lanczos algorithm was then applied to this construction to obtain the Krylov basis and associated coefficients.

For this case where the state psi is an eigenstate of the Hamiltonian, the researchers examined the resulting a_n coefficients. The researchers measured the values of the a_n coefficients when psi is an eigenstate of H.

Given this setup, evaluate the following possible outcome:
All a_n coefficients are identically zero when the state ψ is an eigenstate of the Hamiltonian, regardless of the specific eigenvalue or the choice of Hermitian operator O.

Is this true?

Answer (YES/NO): YES